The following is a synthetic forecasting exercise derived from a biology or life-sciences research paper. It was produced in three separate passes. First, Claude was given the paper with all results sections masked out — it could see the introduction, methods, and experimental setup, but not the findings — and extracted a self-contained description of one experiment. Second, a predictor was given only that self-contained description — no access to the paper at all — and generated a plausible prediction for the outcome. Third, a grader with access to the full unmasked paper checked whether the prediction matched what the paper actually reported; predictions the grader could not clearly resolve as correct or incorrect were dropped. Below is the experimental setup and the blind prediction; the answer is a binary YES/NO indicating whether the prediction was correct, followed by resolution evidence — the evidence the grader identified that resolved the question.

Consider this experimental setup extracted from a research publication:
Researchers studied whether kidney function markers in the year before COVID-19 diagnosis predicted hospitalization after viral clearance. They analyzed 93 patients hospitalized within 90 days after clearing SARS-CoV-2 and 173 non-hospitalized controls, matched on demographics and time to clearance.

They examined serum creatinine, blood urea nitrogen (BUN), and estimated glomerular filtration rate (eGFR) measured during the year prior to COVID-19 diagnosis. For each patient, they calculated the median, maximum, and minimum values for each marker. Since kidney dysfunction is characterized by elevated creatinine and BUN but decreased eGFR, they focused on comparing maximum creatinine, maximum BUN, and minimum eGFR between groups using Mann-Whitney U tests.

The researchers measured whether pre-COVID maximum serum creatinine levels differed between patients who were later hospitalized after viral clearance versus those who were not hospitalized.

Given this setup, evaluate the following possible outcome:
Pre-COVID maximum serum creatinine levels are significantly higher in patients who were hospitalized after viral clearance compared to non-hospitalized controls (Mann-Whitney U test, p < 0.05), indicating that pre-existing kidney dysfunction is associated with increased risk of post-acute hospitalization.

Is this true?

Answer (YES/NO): NO